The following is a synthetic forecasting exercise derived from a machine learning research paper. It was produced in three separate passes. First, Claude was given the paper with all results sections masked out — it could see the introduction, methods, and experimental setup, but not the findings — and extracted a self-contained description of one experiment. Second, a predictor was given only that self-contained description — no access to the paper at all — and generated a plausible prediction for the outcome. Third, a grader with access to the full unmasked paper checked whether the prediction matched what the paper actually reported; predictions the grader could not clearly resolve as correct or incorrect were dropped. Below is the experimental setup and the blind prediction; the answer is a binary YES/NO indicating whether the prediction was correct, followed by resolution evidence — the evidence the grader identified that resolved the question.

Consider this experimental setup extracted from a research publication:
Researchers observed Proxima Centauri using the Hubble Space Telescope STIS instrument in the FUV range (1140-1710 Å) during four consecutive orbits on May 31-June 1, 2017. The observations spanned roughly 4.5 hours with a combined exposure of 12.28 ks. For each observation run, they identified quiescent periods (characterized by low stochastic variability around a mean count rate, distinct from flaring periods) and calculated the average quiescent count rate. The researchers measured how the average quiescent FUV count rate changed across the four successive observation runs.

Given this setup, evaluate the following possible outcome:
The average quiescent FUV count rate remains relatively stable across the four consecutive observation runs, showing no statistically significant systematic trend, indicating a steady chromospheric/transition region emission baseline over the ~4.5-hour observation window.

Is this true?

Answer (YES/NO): NO